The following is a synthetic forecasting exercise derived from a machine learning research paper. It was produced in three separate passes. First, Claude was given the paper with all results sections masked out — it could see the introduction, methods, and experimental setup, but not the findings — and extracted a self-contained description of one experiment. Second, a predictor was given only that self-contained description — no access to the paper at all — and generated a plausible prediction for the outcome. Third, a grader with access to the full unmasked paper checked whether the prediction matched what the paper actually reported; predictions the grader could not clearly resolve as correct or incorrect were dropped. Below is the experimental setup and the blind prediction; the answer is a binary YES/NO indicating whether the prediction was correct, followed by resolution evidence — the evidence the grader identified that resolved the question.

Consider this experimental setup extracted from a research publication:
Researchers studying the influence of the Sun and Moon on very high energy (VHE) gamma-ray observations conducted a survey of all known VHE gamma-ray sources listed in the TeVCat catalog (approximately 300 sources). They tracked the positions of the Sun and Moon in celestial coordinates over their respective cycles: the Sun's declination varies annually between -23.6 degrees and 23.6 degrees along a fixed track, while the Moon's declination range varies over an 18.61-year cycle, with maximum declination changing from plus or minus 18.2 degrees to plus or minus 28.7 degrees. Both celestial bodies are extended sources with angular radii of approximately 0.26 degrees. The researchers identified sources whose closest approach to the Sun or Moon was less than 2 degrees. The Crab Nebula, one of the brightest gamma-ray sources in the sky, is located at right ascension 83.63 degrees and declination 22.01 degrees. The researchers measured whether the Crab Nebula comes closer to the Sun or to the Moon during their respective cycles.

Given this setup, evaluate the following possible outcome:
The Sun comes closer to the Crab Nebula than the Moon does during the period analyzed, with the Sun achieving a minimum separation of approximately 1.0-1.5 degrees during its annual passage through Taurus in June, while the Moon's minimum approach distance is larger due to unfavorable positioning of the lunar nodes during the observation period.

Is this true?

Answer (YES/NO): NO